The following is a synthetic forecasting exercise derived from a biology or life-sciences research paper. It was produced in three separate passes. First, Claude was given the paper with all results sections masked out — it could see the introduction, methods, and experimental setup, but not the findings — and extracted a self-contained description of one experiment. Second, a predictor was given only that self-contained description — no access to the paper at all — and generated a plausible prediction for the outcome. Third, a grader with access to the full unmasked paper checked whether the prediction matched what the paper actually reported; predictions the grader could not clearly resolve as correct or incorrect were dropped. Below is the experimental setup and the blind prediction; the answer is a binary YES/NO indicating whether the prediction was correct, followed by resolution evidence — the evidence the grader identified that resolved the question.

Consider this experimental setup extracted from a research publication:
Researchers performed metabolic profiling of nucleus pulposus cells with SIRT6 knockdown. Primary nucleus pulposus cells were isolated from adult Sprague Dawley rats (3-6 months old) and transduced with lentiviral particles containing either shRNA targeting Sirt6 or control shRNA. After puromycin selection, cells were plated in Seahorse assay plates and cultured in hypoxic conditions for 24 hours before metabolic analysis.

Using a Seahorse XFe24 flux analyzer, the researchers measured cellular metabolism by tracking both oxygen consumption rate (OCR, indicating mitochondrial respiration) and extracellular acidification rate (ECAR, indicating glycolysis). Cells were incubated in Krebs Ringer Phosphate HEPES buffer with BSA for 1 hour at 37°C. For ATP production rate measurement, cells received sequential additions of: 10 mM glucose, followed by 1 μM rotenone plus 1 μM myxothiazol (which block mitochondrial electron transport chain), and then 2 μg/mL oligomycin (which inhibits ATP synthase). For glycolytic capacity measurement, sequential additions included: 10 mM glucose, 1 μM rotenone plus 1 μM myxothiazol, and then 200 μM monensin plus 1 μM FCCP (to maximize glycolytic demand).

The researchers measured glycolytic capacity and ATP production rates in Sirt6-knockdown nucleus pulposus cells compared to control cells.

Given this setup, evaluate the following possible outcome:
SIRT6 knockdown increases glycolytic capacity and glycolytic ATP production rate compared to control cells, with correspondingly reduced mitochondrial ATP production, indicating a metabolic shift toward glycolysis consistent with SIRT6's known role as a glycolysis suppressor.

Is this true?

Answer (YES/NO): NO